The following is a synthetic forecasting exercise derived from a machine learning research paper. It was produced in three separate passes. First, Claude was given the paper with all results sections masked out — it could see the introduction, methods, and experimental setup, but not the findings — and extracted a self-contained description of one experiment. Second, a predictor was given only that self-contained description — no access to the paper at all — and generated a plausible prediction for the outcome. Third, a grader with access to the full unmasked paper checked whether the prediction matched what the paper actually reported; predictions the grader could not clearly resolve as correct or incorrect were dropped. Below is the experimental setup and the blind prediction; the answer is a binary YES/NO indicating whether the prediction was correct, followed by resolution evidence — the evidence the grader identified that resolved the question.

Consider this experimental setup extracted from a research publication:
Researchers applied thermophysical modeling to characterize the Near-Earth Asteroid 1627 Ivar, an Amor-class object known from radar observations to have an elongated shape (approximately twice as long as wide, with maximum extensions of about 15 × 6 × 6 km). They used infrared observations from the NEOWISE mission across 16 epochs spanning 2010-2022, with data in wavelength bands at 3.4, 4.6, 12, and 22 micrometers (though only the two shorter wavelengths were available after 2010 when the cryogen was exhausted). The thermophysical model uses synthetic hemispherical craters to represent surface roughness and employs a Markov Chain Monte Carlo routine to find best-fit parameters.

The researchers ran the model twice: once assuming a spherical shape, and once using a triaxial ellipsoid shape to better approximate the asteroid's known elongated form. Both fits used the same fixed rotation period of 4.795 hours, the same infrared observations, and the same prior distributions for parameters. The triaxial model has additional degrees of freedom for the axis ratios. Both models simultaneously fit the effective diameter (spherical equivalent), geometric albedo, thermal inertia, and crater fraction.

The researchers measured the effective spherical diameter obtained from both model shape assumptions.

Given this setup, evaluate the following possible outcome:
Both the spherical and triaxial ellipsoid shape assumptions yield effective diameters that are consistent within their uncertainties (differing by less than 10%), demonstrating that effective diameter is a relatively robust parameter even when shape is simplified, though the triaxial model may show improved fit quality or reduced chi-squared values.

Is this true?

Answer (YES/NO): NO